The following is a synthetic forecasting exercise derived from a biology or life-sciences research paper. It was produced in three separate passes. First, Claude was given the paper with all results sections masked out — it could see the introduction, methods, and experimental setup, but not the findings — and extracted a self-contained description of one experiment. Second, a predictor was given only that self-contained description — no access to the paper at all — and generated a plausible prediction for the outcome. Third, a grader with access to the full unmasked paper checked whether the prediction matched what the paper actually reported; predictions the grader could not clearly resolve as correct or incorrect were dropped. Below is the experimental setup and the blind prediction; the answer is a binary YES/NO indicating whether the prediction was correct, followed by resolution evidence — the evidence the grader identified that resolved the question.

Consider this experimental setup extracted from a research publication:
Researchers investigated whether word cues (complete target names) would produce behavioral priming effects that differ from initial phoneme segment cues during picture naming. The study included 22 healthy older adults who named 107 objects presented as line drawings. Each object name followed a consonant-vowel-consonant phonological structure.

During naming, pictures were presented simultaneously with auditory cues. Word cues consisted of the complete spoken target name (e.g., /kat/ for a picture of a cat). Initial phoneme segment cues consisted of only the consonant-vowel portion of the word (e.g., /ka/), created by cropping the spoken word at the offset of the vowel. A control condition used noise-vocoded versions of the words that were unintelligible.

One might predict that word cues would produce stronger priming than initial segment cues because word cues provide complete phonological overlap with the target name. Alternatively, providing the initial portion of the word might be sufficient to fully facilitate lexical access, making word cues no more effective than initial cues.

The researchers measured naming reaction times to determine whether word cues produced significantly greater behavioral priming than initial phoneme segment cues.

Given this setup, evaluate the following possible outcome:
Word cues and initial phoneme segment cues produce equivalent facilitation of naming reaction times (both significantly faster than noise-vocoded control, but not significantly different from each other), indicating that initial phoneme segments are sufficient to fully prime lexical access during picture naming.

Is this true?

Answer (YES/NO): YES